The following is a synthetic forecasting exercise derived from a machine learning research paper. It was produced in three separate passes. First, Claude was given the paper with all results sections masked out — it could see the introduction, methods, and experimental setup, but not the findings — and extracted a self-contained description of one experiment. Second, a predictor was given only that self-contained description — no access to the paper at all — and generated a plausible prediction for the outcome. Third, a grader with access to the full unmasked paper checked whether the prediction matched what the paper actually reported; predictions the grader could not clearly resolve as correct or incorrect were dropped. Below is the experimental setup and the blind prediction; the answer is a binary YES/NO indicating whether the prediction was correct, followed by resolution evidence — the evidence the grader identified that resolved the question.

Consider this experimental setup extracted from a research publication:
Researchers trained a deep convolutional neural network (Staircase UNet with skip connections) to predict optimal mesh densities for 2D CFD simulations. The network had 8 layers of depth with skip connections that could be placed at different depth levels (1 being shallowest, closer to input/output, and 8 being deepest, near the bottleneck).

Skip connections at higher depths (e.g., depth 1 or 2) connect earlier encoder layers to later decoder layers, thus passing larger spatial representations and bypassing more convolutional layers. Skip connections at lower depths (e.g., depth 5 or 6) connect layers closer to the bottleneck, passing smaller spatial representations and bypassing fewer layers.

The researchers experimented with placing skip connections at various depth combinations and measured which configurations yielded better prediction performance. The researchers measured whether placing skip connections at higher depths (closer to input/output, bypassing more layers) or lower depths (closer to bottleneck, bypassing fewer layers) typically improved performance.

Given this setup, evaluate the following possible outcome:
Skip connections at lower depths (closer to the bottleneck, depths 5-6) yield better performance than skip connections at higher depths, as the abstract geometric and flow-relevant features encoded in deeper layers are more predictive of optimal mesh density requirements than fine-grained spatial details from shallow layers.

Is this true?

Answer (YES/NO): NO